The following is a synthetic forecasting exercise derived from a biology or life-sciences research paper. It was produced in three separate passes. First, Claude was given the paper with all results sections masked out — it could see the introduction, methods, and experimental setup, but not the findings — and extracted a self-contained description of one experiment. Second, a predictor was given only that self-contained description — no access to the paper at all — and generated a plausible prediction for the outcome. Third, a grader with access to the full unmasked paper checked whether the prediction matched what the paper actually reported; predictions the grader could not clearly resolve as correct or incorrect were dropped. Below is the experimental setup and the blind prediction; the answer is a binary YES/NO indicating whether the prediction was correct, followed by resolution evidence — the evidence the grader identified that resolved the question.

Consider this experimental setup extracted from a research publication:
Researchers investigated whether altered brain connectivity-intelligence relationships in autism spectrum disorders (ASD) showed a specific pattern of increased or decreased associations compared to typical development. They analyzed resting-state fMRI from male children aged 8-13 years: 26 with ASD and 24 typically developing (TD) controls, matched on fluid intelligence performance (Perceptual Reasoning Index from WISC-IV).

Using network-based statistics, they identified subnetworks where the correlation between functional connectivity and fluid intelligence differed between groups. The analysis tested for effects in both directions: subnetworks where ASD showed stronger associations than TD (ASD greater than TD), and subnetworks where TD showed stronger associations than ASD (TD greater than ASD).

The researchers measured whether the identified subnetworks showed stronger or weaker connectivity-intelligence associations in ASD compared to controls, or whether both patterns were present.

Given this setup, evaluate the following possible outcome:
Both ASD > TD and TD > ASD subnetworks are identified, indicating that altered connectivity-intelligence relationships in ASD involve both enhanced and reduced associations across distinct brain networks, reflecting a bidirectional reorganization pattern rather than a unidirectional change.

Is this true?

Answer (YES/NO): NO